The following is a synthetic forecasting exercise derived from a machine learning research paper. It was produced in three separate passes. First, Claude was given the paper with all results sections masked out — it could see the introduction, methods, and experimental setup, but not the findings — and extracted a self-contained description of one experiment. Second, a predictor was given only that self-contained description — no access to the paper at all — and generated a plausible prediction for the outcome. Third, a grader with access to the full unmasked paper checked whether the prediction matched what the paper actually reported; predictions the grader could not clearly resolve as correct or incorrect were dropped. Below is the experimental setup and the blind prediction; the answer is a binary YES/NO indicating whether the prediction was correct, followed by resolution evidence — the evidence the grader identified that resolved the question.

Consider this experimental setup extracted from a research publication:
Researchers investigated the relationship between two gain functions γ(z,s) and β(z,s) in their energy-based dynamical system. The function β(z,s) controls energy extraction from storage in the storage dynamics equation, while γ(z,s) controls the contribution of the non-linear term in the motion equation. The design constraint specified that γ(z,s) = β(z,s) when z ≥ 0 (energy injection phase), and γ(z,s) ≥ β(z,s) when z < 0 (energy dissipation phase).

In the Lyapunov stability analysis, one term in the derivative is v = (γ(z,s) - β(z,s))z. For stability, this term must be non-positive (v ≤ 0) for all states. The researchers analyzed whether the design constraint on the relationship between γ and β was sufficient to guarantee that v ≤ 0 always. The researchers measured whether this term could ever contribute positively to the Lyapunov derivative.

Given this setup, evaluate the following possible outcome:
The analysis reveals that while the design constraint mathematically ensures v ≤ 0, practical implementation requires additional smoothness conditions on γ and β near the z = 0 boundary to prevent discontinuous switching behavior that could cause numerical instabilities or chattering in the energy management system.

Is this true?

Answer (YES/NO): NO